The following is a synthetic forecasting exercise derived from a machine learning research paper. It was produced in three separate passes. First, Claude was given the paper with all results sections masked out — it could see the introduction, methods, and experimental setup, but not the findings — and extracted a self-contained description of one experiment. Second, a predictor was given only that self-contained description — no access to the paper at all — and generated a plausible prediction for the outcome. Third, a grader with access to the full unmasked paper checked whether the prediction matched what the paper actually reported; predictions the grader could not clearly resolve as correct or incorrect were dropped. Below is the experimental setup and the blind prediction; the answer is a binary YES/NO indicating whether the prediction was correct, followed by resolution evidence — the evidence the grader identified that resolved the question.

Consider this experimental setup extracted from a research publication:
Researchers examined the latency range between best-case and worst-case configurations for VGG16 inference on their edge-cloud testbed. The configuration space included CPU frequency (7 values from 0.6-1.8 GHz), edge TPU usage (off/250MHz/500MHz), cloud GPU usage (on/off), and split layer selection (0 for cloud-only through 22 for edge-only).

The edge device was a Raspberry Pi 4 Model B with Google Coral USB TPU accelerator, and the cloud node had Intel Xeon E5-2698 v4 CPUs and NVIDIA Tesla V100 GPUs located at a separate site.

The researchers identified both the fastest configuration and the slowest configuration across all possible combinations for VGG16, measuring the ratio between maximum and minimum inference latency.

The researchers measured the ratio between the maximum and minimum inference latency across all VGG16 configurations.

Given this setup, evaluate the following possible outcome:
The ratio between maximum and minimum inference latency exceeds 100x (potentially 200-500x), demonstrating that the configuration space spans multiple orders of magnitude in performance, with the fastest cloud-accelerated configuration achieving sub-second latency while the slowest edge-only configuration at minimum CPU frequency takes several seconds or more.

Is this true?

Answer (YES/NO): NO